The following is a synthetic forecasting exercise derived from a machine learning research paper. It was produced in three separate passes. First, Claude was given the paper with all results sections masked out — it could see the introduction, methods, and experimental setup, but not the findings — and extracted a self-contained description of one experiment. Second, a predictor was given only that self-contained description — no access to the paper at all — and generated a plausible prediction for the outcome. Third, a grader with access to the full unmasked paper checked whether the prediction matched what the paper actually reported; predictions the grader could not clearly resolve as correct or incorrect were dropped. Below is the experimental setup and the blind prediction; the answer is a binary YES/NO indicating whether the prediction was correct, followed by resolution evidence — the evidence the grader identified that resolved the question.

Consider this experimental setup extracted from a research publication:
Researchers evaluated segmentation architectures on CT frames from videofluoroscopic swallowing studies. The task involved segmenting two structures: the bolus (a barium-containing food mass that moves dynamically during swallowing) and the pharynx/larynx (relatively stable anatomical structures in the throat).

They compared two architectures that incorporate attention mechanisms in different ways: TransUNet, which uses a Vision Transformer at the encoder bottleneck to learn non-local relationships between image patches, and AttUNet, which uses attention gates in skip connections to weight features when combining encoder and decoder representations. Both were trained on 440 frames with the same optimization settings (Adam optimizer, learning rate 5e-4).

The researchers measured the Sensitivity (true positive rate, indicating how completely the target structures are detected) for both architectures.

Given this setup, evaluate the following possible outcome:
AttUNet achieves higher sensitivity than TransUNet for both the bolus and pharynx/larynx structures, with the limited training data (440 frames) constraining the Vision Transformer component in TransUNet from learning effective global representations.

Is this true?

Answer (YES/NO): NO